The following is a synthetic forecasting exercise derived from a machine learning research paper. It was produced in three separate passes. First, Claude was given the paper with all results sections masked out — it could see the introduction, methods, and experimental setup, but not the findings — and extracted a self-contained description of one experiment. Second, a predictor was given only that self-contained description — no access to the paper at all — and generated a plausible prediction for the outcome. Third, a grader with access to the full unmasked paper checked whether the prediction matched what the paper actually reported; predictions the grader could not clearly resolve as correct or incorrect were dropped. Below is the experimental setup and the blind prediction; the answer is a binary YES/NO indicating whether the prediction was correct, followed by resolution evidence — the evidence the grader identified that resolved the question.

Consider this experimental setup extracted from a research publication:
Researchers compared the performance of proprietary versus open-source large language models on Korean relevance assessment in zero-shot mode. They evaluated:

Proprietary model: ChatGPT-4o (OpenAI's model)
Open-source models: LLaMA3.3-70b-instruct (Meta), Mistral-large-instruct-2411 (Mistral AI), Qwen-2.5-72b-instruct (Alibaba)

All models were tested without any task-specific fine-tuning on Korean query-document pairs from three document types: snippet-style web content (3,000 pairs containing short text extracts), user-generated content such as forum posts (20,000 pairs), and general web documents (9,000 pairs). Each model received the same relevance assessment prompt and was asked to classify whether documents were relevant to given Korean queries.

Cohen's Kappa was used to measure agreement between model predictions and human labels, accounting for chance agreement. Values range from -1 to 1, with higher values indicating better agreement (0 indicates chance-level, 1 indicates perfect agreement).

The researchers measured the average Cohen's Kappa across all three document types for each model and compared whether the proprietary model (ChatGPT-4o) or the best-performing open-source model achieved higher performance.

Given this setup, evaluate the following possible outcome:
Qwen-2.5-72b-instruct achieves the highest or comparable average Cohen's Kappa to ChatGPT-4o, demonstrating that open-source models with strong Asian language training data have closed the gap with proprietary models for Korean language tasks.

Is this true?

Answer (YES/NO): NO